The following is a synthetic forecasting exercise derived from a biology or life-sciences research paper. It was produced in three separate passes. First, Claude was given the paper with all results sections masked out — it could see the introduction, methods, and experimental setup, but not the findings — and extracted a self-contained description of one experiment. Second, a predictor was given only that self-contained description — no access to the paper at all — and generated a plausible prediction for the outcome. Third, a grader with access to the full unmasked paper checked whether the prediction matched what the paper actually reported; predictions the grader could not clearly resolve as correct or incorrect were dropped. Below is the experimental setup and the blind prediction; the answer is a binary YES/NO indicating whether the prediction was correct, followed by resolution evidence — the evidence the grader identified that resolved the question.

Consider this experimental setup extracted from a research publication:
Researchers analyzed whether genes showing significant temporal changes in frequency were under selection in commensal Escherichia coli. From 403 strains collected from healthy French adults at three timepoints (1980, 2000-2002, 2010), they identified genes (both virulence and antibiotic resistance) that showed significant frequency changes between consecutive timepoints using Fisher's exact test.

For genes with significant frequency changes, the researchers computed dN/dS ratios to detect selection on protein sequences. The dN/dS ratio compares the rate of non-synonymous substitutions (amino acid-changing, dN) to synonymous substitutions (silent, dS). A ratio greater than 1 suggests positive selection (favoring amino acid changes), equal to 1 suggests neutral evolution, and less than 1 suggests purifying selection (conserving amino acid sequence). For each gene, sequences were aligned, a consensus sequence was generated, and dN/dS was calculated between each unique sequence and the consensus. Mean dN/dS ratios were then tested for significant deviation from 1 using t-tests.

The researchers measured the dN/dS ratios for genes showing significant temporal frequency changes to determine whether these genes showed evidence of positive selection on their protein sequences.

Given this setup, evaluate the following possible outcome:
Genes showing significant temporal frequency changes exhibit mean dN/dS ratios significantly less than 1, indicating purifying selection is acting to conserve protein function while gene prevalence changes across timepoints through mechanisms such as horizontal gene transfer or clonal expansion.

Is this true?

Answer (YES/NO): NO